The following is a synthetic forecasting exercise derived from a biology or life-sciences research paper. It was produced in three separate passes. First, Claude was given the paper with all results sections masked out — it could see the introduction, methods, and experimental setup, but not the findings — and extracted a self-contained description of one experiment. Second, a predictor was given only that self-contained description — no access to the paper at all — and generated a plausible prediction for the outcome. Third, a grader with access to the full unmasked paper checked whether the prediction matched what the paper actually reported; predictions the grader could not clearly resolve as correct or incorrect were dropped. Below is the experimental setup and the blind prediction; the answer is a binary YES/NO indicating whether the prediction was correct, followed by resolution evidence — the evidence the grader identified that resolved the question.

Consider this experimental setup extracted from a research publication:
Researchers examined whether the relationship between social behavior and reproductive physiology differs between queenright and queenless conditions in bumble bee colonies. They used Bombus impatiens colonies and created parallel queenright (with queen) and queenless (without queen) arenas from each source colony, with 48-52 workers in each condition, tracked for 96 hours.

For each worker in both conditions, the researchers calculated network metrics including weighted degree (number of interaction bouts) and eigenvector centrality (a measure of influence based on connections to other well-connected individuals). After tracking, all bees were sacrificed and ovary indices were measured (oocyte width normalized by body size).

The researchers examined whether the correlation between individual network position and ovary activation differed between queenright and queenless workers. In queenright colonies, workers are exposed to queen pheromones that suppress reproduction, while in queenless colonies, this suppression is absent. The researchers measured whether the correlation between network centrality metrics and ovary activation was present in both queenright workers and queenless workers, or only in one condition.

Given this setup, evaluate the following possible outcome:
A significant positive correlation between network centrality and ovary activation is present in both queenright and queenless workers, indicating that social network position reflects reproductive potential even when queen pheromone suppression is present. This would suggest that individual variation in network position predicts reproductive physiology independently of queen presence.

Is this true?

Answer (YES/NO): NO